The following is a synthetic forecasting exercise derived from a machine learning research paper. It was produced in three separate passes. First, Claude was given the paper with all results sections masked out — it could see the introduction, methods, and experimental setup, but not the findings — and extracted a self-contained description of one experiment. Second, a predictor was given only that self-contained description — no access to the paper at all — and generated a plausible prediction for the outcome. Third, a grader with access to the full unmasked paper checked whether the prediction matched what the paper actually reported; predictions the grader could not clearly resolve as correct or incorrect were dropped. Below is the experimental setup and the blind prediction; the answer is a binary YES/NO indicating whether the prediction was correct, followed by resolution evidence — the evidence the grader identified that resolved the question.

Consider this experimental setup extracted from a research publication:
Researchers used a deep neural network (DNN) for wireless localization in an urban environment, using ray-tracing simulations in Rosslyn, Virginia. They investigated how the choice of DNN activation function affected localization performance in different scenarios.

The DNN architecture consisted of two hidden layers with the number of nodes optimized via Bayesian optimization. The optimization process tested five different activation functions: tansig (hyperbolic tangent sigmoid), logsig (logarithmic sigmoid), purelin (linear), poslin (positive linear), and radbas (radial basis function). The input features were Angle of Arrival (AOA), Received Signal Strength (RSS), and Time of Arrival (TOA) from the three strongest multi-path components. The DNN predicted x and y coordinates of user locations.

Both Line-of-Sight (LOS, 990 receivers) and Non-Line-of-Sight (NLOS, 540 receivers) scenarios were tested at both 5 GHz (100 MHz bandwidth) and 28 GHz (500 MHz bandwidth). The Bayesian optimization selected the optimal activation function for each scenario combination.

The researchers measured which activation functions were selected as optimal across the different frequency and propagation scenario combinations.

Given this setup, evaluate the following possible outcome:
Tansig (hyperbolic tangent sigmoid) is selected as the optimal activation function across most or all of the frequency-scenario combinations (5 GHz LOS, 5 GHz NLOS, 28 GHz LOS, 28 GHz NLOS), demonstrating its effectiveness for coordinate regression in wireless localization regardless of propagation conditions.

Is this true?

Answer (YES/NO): NO